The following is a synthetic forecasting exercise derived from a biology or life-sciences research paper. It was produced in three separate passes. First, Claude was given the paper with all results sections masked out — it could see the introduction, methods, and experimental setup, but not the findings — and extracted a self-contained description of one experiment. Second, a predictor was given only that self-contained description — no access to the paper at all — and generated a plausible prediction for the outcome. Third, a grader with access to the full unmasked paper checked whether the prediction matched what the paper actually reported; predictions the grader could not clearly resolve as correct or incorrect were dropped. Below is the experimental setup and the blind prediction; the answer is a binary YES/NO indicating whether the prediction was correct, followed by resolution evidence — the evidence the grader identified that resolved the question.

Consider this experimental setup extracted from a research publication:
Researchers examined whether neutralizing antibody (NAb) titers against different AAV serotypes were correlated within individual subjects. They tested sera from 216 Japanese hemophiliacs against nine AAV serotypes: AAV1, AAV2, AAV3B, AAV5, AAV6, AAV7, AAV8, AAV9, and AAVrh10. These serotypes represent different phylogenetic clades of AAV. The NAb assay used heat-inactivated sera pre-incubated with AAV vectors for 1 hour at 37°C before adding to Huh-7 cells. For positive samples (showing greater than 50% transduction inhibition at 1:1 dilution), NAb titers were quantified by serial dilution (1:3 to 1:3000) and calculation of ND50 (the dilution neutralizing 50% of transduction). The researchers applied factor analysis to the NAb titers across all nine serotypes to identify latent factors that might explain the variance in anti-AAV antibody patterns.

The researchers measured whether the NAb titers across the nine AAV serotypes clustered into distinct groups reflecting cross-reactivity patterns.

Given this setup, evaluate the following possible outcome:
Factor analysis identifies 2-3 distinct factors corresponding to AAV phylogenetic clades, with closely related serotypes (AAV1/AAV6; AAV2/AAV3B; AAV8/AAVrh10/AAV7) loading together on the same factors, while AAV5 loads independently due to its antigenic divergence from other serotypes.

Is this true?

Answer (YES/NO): NO